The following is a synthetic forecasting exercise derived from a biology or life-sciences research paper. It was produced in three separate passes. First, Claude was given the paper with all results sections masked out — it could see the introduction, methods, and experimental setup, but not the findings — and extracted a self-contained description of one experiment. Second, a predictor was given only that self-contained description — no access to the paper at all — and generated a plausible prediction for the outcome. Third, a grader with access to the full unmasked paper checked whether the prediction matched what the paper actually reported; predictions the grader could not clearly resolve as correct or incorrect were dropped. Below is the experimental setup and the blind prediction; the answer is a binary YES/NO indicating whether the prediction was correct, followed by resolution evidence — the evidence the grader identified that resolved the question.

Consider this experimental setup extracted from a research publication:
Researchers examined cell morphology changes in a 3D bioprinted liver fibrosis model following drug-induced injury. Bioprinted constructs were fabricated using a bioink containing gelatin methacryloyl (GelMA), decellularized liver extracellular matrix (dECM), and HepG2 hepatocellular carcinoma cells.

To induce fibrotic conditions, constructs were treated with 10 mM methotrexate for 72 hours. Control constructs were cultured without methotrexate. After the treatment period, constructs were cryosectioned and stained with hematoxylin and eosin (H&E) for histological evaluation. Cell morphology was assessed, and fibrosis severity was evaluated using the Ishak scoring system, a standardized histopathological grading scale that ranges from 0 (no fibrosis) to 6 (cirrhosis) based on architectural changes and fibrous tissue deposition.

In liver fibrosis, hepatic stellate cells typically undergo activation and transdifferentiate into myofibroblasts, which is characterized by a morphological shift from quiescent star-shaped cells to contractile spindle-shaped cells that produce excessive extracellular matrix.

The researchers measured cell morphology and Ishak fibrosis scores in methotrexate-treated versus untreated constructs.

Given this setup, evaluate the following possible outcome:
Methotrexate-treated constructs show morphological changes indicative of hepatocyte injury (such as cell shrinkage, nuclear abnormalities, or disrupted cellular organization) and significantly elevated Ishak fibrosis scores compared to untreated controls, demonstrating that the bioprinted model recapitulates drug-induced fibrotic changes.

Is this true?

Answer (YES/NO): NO